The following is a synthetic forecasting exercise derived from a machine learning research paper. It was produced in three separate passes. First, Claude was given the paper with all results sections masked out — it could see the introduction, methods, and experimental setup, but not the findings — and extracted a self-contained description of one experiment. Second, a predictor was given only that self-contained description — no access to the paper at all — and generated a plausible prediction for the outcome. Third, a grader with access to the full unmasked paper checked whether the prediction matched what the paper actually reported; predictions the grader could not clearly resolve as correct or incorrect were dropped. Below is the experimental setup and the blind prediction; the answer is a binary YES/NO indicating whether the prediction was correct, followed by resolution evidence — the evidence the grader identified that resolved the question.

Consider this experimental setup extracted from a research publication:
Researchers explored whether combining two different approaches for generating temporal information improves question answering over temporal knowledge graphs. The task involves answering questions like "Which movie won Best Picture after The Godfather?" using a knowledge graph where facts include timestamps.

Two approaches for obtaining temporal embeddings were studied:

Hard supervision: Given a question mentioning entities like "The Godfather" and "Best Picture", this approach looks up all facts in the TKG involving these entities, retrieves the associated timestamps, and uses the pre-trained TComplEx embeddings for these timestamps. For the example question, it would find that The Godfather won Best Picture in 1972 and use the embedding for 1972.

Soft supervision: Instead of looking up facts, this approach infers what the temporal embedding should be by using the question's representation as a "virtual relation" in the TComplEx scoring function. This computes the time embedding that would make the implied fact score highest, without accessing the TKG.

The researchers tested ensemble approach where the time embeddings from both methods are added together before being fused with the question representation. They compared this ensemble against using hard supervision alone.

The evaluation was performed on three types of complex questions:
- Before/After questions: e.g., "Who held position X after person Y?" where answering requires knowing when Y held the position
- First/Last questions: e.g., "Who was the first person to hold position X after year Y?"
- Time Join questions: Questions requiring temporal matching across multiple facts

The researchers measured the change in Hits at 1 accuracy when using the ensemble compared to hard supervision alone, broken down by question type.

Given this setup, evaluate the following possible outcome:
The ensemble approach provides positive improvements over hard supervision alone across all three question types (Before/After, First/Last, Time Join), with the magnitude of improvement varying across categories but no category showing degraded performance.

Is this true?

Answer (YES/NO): NO